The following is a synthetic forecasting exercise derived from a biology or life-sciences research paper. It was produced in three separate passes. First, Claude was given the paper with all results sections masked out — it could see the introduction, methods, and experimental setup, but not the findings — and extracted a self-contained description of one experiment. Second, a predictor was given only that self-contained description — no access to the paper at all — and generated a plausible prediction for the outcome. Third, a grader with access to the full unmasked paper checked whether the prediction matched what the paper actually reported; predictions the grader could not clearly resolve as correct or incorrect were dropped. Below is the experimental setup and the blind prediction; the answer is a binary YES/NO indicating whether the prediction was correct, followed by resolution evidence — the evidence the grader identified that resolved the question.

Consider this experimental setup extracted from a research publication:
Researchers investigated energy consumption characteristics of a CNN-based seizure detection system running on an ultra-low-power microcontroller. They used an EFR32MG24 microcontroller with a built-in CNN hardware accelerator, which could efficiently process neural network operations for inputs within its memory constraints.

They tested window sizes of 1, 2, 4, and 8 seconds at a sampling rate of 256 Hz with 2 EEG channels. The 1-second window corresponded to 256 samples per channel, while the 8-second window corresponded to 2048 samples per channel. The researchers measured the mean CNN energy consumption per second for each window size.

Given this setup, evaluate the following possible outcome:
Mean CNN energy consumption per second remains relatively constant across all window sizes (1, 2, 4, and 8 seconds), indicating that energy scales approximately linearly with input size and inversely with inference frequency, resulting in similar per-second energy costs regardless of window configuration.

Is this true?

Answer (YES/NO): NO